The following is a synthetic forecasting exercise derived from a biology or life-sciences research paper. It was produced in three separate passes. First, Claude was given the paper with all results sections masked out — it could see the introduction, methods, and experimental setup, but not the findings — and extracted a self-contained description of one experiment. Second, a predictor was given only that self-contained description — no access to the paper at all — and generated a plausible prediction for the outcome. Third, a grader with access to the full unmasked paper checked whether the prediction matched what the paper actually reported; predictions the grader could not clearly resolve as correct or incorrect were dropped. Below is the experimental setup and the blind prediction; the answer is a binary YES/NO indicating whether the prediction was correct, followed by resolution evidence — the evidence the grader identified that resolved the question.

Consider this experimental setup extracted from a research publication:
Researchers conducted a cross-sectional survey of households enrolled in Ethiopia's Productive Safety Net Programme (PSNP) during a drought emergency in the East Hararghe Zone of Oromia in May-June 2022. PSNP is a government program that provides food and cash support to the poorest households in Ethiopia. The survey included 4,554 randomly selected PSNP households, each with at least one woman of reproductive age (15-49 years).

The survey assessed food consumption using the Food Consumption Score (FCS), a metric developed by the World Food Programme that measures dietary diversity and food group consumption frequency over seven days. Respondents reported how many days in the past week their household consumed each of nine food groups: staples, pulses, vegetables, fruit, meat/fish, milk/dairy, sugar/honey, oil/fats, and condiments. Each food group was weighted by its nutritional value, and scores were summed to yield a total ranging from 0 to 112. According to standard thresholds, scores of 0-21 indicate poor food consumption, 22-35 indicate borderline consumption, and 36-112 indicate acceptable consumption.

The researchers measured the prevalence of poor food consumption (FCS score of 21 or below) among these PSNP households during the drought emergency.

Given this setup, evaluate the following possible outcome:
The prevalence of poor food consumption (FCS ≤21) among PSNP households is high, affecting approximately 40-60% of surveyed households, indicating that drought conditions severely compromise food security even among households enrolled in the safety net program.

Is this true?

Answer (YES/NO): NO